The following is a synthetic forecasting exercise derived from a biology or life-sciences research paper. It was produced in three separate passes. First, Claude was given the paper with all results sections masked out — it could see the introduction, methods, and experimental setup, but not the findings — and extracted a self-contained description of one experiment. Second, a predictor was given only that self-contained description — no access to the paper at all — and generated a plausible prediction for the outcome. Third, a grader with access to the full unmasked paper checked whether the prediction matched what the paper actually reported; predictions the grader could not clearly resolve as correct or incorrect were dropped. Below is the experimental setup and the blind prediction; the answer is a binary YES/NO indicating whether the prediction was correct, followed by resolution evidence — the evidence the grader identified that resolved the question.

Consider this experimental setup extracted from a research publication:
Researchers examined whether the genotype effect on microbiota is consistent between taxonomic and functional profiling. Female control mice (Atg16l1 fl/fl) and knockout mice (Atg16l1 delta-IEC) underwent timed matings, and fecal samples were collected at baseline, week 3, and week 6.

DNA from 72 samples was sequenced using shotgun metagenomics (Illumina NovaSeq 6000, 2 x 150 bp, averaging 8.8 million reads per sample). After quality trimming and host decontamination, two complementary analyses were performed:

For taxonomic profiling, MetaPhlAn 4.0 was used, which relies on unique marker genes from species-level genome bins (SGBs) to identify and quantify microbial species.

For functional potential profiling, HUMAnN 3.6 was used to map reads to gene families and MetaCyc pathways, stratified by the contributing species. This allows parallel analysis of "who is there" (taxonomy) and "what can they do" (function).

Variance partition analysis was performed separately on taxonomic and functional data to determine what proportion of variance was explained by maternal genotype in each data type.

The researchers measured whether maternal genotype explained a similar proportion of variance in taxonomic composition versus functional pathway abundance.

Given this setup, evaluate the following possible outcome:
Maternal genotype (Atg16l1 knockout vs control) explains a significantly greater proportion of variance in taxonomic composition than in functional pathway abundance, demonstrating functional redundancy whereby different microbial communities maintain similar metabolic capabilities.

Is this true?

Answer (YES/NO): YES